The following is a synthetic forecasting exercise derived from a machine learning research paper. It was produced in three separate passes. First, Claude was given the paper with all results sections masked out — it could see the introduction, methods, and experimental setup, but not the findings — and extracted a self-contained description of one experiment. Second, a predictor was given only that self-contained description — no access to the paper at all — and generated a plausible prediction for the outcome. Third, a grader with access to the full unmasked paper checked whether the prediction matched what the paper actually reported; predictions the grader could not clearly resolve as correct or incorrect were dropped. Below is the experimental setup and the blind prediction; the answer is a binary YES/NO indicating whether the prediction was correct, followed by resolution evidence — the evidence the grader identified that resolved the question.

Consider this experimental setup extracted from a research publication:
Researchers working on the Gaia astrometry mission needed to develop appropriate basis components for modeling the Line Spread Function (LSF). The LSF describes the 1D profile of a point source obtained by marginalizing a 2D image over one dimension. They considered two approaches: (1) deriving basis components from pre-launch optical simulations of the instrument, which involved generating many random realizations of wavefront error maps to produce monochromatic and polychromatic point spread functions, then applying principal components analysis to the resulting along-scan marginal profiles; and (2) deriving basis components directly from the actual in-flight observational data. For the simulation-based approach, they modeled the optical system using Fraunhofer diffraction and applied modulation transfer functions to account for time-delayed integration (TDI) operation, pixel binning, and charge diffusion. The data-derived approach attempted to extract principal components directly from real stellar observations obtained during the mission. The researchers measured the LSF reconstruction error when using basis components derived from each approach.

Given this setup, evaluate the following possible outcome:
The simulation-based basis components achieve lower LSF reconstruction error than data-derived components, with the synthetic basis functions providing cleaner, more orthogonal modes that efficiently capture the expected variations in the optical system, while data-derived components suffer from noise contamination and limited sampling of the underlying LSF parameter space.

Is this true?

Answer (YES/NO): YES